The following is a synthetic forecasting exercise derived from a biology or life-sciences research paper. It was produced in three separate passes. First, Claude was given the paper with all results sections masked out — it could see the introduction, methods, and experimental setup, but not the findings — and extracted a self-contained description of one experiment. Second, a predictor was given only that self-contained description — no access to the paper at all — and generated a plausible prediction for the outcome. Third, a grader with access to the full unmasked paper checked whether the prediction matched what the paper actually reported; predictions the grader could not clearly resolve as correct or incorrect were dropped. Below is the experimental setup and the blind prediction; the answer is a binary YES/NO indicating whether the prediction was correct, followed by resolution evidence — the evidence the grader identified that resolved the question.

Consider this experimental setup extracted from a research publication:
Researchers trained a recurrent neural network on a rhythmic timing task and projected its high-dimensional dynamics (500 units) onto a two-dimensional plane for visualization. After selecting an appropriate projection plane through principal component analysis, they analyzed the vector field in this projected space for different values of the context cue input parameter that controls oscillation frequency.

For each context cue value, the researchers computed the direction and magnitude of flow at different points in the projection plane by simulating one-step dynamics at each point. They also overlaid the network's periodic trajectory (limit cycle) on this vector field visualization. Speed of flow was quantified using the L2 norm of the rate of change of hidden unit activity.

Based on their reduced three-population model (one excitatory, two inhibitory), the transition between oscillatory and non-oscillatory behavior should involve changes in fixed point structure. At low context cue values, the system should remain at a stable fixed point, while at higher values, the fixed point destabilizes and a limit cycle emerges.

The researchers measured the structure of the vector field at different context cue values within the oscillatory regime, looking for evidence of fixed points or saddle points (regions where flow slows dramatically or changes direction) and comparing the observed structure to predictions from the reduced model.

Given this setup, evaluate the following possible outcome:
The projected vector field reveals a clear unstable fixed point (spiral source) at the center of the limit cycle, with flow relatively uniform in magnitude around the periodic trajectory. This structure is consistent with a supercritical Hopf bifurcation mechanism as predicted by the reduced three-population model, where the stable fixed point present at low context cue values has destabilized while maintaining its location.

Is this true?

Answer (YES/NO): NO